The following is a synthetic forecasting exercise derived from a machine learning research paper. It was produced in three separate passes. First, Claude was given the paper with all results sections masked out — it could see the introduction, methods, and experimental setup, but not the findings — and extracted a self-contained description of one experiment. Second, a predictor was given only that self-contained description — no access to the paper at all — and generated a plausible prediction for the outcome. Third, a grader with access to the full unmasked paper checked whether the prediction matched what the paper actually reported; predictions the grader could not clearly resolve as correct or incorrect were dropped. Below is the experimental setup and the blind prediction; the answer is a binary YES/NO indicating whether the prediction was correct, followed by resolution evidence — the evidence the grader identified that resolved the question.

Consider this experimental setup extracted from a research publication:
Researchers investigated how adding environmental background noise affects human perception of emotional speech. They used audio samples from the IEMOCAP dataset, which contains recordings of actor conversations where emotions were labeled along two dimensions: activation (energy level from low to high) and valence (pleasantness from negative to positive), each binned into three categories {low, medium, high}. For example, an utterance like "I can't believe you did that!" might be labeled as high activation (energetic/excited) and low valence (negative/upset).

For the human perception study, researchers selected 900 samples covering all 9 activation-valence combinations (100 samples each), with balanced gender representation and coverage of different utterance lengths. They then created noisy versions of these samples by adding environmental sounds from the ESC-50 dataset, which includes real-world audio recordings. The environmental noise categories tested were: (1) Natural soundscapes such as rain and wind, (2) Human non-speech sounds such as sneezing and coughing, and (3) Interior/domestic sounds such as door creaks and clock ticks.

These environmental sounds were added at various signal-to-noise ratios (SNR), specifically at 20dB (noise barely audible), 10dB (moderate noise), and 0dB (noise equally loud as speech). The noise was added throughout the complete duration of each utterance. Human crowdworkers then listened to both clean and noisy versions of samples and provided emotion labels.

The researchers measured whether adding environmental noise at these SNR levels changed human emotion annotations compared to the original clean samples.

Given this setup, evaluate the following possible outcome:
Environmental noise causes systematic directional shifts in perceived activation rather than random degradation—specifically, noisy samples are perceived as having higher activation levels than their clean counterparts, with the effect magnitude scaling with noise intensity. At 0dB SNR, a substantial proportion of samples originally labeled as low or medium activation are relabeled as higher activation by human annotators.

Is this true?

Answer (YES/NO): NO